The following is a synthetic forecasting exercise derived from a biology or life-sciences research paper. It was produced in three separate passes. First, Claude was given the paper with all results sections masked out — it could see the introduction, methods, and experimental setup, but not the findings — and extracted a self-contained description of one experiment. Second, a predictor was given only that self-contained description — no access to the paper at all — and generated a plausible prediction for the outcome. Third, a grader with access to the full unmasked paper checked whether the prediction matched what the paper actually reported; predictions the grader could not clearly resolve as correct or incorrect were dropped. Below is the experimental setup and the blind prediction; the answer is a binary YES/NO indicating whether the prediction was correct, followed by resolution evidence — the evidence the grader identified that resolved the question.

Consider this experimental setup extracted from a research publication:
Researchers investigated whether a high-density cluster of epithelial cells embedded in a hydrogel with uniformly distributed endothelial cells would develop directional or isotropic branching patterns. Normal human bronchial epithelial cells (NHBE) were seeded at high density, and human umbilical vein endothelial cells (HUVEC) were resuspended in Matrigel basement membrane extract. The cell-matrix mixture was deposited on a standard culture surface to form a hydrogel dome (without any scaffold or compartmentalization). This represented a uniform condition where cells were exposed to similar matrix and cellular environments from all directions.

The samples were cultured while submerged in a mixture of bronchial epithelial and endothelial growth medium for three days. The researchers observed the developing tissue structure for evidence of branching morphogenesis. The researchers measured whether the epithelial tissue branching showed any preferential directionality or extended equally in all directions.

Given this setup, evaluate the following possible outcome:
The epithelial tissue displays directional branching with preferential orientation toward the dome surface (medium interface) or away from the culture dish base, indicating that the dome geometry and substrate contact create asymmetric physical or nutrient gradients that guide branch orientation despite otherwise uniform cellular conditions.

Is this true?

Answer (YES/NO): NO